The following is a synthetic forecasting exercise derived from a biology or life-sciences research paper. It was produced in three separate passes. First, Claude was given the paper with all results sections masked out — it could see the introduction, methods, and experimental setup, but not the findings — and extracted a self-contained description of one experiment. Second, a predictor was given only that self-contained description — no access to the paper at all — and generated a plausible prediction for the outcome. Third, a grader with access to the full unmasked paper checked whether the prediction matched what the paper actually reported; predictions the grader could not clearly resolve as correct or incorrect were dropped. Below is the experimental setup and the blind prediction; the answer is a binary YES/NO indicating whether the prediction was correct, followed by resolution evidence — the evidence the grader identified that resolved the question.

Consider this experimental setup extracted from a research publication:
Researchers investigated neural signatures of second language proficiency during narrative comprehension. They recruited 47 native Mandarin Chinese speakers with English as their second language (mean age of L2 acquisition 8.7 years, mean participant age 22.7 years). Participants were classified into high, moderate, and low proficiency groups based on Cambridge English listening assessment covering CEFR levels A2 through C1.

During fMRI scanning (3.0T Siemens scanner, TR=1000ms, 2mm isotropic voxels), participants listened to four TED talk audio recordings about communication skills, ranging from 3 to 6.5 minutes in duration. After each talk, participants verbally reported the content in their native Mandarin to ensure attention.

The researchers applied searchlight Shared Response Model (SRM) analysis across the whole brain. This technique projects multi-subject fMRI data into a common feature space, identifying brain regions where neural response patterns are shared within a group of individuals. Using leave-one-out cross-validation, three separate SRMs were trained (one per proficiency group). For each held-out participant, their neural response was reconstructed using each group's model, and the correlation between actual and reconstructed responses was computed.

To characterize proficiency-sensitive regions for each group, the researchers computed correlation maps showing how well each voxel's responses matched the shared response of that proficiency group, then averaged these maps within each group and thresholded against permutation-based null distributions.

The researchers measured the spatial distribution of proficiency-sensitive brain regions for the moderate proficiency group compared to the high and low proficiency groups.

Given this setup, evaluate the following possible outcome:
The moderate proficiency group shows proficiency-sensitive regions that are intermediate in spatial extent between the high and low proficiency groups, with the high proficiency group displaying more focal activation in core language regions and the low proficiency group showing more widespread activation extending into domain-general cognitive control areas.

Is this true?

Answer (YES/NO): NO